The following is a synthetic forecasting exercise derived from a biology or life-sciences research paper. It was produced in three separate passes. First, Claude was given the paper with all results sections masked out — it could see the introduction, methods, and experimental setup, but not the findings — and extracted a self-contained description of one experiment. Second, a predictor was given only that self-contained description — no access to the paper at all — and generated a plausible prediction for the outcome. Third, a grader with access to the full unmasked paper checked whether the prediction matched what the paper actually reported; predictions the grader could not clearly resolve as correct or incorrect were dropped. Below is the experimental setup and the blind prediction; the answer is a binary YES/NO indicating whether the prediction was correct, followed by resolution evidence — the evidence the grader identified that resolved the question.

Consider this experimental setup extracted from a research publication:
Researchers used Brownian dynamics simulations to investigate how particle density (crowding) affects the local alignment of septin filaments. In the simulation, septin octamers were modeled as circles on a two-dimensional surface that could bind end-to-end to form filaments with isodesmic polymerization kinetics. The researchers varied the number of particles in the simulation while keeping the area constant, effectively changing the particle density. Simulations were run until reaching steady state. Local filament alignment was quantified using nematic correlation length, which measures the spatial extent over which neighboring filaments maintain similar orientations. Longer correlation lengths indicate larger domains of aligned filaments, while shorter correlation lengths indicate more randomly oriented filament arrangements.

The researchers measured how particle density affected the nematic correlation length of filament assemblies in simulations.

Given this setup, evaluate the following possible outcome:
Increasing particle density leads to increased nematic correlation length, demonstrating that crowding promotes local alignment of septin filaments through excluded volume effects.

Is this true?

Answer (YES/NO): YES